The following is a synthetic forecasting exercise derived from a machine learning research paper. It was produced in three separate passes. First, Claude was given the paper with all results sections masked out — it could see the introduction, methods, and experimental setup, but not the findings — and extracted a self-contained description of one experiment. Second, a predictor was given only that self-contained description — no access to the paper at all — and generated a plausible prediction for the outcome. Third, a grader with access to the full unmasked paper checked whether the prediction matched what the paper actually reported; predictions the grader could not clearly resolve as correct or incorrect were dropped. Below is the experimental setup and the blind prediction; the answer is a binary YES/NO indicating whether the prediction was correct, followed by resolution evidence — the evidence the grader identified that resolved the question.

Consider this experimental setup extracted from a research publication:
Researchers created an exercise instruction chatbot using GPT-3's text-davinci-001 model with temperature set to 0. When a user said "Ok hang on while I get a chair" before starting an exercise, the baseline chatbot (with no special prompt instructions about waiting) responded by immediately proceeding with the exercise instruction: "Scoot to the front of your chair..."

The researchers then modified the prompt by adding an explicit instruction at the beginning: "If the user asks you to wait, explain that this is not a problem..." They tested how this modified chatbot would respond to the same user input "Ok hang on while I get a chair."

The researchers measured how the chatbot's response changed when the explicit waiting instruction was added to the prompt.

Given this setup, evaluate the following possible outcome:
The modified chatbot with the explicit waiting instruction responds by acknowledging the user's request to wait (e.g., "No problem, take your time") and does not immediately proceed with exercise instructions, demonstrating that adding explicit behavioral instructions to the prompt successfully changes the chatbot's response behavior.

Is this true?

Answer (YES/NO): NO